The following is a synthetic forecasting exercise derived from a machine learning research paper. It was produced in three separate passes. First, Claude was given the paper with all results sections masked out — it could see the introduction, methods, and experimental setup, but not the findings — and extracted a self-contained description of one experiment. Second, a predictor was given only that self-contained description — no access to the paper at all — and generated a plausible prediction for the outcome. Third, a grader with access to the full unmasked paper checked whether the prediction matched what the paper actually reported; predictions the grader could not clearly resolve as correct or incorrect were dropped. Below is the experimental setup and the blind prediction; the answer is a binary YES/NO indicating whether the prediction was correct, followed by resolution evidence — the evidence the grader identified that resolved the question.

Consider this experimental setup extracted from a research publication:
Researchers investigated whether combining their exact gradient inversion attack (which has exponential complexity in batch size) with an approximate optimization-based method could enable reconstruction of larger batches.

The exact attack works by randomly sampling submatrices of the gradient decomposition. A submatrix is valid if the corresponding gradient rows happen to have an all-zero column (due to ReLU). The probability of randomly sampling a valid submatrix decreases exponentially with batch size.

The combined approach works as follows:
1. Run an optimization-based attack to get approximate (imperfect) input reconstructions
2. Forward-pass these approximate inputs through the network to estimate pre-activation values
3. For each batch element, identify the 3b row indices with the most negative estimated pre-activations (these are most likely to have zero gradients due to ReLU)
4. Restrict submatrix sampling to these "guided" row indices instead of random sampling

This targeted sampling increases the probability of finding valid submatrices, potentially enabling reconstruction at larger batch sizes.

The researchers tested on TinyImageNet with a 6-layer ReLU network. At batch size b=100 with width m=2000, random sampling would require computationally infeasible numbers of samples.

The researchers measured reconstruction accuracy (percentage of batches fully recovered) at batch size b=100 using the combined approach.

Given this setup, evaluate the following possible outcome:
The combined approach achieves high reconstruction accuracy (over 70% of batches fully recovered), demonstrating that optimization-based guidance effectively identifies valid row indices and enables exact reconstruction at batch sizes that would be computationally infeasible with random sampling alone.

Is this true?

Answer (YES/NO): NO